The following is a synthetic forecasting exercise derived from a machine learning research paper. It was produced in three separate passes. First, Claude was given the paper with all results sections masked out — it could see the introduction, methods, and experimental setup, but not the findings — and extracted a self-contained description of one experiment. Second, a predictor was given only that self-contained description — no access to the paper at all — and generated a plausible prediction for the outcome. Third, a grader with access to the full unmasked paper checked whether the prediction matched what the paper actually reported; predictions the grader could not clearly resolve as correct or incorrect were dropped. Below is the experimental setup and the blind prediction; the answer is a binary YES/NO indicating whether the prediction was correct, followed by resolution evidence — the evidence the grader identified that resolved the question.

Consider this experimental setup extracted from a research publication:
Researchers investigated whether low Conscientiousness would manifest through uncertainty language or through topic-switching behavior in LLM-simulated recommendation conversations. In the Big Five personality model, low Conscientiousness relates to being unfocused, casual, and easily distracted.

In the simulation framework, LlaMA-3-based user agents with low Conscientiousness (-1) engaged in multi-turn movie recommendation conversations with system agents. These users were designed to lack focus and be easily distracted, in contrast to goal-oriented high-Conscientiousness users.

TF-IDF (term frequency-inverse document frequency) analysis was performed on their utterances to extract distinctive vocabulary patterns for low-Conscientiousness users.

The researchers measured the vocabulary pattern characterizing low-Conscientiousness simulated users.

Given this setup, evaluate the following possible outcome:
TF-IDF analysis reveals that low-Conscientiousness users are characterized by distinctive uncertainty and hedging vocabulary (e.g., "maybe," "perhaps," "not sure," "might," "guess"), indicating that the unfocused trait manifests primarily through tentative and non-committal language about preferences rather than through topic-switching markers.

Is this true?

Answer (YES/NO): NO